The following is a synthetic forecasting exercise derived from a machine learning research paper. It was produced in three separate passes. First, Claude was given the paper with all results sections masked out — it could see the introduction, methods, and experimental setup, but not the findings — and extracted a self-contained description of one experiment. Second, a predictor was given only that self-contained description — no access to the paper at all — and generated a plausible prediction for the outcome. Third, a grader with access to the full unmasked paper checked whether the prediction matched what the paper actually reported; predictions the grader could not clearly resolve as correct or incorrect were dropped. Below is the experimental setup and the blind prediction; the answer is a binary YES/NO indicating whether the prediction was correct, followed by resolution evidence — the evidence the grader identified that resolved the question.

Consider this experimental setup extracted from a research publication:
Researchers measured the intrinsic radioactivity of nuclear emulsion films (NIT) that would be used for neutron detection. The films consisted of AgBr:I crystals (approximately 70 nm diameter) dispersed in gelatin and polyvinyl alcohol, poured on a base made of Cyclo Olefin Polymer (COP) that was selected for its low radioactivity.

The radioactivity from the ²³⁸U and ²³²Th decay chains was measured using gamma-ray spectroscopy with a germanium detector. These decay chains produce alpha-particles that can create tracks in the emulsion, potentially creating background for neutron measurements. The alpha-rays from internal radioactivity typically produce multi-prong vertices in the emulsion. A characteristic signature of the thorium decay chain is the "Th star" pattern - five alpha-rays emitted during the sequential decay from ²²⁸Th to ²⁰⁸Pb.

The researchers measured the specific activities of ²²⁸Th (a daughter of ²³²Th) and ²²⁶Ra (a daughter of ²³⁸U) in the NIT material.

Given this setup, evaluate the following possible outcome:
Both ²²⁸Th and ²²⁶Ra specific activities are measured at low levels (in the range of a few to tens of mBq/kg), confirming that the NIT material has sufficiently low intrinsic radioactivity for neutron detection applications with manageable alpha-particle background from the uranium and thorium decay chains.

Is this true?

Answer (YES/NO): NO